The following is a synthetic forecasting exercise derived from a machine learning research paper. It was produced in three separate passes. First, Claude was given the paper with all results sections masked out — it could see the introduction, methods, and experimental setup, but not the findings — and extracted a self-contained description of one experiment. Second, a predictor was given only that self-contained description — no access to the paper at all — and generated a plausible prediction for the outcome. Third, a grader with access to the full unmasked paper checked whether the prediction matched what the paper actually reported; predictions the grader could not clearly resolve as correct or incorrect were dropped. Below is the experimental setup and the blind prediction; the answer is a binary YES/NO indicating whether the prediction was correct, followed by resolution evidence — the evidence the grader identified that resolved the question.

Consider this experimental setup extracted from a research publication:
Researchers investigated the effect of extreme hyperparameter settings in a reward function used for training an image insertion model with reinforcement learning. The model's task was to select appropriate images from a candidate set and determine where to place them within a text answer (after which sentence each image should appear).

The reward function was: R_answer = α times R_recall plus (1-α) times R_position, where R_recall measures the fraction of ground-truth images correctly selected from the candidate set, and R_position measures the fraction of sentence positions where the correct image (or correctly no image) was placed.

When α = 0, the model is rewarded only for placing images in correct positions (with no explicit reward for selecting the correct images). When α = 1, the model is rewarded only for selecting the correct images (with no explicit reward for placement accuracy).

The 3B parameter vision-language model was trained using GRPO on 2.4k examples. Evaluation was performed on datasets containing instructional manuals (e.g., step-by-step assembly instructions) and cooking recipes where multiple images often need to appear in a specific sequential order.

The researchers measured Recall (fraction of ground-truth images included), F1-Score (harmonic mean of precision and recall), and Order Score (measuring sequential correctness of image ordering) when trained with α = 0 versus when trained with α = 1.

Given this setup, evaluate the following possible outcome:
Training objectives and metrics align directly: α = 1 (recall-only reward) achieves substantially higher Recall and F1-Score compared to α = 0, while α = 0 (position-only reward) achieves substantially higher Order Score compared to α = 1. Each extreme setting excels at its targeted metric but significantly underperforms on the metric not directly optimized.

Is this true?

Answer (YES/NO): NO